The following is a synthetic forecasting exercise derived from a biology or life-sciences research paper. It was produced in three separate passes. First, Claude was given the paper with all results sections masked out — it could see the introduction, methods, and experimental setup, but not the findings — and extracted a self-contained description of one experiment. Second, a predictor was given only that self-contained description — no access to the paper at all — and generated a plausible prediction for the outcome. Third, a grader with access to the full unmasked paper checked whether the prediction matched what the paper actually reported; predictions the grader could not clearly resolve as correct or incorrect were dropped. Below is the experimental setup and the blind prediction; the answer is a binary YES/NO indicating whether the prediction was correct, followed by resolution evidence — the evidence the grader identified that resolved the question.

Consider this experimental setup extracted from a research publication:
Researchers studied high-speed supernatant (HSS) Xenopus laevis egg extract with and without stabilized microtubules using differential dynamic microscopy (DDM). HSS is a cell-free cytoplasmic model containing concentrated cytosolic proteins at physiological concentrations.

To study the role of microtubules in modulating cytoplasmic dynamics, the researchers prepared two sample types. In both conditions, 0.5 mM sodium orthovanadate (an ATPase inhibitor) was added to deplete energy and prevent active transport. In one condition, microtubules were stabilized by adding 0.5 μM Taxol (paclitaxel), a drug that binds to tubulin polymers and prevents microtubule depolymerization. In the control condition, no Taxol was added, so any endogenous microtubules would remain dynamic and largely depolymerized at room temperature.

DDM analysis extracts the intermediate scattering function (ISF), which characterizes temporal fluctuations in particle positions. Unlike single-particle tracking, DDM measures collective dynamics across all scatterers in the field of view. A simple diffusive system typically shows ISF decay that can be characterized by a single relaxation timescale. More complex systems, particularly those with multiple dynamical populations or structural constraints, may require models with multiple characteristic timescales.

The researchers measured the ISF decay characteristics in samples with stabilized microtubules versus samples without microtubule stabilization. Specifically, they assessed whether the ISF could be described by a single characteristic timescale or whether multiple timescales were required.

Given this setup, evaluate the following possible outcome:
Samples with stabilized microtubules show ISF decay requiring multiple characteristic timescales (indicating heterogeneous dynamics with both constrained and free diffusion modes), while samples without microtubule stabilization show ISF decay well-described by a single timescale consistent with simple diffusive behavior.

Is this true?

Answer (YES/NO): YES